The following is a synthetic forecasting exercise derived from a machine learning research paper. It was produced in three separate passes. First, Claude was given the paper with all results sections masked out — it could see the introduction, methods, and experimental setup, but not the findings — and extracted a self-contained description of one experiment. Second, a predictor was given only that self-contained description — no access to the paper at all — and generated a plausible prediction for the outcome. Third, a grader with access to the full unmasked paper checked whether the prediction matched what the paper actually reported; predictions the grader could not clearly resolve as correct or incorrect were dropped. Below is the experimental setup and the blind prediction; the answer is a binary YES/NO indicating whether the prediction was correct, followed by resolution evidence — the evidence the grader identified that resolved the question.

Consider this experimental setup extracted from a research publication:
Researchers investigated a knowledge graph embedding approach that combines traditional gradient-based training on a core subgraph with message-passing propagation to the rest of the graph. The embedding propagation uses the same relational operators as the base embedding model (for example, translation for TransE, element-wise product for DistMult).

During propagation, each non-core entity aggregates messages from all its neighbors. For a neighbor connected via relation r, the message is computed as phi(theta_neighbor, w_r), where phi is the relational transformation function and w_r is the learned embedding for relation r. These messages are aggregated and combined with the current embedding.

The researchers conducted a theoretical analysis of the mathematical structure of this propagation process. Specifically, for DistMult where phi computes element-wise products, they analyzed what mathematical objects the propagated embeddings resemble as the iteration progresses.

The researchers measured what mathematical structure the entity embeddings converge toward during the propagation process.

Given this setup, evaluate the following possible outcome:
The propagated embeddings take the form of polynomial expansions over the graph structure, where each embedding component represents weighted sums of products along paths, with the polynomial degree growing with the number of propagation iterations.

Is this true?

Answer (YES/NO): NO